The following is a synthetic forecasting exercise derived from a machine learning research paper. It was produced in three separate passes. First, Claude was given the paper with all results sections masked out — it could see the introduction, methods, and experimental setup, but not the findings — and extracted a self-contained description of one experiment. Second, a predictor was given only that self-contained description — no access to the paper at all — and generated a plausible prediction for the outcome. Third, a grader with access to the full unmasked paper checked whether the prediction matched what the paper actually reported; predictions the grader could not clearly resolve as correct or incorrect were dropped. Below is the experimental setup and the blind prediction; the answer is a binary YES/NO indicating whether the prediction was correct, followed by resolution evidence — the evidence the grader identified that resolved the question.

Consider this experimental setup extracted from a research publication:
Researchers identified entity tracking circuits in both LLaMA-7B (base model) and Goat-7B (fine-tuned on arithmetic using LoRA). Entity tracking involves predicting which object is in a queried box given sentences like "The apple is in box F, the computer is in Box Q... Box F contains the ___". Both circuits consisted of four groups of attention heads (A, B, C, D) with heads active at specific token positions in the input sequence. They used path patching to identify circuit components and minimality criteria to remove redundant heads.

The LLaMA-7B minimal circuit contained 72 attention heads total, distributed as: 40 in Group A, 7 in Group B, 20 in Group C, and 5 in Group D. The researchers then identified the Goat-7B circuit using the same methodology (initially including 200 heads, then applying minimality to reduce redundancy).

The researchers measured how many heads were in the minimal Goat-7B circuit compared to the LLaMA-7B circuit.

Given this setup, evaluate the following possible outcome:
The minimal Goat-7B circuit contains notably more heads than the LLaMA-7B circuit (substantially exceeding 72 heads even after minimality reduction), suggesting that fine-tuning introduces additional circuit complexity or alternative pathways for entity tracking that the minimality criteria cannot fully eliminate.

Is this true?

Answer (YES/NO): YES